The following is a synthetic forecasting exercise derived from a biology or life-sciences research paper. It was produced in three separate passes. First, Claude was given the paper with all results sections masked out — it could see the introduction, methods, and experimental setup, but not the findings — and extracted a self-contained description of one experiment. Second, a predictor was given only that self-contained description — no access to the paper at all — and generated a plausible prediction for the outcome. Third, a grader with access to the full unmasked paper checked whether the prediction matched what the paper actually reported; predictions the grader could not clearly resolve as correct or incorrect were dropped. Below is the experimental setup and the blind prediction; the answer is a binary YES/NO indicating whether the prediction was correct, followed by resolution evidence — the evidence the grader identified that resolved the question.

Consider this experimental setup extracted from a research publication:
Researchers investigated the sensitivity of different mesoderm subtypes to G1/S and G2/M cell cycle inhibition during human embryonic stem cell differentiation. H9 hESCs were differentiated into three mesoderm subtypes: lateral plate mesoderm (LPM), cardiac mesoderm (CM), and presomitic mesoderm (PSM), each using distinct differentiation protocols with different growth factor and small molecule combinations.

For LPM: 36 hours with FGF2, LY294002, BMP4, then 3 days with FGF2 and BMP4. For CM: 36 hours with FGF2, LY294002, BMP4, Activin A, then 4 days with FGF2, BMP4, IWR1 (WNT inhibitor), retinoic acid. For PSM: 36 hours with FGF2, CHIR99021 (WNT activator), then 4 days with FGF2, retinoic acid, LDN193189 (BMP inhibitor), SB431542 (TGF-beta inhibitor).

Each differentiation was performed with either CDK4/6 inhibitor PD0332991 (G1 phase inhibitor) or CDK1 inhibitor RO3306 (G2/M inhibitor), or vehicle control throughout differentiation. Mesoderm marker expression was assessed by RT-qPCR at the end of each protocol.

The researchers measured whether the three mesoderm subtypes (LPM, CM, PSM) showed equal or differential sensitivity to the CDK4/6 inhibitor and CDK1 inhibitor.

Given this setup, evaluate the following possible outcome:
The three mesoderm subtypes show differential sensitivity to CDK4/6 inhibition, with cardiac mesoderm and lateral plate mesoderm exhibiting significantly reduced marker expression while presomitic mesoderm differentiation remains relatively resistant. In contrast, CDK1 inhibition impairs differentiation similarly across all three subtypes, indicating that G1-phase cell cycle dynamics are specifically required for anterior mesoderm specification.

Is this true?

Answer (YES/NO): NO